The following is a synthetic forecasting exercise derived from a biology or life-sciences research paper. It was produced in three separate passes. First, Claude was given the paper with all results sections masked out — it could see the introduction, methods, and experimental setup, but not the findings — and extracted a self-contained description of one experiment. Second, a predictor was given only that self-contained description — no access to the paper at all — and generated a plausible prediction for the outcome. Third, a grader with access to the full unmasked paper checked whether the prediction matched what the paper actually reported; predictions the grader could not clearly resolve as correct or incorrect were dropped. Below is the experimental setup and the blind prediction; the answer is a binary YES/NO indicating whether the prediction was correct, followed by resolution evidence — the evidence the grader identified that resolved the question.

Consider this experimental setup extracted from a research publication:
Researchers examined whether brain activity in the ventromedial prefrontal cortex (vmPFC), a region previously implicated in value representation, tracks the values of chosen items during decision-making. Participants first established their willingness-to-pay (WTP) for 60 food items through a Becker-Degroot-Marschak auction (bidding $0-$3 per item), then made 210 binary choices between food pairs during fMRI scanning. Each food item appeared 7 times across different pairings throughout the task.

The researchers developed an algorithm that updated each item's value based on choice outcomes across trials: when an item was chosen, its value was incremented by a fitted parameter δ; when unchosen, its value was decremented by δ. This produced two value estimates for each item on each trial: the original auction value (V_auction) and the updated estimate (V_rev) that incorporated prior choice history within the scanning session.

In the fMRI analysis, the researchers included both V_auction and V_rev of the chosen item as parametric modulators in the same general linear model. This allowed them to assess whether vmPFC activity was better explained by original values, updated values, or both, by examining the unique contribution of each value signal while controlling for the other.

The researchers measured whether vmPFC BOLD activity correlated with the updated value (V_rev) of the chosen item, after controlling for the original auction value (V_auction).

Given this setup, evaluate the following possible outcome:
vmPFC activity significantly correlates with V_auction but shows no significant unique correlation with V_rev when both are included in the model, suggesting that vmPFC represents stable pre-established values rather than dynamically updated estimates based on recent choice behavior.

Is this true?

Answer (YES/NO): NO